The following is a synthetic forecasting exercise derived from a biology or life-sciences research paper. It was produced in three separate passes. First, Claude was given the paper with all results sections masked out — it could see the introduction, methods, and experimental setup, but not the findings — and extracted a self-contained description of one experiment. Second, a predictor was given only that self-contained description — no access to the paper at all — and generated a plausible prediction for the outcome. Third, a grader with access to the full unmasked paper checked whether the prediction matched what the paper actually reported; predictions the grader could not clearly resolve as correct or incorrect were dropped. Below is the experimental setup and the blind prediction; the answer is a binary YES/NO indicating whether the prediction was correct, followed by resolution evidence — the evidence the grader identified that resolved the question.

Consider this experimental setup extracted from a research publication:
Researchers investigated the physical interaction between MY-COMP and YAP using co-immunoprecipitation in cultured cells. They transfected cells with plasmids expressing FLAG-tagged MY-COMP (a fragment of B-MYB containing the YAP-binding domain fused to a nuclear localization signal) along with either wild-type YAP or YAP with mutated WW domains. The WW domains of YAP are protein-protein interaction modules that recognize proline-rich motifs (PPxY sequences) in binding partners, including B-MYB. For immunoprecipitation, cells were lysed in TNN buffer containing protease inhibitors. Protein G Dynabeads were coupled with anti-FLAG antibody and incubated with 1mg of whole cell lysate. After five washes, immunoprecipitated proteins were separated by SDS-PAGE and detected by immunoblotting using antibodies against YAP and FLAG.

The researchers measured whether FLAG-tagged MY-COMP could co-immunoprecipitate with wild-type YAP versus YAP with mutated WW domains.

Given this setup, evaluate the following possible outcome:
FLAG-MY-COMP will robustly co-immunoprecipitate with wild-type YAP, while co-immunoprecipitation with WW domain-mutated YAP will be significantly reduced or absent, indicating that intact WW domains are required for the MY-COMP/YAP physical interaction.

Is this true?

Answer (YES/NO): YES